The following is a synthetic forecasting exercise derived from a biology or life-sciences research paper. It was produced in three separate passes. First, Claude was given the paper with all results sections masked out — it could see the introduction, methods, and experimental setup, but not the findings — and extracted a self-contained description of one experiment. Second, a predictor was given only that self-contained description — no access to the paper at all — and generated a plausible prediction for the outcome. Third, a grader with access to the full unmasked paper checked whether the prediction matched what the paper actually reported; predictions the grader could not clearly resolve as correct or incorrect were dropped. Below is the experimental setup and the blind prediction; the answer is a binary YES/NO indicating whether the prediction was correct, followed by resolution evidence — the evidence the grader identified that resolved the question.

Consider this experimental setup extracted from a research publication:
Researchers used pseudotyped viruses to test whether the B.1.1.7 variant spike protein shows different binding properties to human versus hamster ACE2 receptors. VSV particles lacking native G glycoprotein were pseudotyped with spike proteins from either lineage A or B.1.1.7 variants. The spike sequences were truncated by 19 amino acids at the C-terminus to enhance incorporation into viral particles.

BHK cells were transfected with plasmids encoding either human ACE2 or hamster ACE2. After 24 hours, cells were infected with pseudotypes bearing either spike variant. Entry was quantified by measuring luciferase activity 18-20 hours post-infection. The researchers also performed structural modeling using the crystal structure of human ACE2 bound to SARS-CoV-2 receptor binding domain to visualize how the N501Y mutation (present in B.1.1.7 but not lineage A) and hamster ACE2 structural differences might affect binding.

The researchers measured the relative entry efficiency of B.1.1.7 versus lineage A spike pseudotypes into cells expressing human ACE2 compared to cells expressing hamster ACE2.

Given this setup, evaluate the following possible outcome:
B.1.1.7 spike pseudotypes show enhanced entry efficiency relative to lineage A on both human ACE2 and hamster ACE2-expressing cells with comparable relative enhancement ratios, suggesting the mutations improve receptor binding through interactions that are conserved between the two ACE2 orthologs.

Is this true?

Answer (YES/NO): YES